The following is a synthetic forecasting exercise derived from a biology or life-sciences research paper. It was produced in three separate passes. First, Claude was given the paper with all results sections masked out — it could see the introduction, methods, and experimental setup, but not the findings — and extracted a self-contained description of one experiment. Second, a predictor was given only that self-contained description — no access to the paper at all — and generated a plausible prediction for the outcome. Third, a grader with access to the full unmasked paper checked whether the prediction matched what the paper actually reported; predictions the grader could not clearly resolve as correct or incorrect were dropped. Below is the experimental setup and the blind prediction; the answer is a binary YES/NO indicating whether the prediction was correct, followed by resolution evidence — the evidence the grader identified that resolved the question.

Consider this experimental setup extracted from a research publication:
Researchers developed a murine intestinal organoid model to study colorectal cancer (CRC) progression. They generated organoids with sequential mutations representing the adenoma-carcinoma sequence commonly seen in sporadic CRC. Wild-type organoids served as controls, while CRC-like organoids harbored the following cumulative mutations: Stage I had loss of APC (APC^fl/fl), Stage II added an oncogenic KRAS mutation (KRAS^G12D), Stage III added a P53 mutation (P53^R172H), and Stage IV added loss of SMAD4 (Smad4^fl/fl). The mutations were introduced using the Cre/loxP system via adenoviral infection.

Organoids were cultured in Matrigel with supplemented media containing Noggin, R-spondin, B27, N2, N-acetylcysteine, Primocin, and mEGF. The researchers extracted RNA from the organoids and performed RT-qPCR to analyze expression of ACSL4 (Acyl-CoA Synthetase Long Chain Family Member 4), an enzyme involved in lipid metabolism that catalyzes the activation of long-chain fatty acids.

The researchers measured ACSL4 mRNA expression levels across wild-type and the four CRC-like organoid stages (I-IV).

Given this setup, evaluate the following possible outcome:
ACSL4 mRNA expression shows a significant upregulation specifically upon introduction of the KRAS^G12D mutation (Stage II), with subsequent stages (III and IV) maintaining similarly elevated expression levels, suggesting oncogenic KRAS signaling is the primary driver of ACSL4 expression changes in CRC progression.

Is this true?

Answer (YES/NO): NO